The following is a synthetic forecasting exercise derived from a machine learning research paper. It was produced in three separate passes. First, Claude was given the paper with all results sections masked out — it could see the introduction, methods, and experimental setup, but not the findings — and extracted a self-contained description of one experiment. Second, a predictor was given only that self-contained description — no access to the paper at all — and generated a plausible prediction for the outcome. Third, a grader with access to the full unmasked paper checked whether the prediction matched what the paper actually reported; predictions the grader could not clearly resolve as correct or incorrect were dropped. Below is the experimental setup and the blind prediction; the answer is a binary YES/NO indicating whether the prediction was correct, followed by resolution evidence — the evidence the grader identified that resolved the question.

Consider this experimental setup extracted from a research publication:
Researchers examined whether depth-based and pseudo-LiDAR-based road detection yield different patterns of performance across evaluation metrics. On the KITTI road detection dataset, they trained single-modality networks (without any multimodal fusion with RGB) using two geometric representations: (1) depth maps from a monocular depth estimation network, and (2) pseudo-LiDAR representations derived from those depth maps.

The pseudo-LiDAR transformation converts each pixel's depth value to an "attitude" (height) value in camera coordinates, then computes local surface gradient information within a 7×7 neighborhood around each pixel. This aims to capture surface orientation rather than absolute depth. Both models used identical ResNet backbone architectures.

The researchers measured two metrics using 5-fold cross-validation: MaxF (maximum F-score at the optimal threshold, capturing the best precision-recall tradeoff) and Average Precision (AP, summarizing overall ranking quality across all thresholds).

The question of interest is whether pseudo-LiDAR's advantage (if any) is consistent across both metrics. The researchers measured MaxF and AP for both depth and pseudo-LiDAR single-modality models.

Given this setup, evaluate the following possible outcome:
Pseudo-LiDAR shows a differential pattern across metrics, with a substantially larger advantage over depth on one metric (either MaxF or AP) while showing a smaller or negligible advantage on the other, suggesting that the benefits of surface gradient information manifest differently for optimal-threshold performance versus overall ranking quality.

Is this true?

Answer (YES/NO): NO